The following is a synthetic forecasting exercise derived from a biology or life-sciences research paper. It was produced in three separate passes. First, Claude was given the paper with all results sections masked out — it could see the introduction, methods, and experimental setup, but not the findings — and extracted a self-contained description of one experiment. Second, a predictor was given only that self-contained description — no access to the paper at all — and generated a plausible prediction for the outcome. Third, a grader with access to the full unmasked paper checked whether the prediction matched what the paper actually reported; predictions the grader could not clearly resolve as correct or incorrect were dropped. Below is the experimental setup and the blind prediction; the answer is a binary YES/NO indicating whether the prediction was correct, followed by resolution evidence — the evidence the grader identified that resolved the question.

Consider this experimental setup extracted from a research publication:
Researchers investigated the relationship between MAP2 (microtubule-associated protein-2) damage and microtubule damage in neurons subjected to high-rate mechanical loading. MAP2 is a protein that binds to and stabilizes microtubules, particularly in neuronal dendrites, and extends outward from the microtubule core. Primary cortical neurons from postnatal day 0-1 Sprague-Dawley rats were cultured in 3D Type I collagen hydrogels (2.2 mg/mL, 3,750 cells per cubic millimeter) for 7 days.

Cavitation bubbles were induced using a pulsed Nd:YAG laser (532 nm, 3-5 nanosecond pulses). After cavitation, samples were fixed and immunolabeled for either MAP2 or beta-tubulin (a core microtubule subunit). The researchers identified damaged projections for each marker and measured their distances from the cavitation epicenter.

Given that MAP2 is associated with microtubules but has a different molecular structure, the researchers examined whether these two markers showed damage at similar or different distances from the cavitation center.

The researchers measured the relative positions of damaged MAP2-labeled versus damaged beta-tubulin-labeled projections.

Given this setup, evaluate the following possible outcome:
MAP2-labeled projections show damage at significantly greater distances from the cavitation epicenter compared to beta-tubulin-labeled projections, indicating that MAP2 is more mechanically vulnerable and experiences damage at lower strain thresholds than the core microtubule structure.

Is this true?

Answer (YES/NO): YES